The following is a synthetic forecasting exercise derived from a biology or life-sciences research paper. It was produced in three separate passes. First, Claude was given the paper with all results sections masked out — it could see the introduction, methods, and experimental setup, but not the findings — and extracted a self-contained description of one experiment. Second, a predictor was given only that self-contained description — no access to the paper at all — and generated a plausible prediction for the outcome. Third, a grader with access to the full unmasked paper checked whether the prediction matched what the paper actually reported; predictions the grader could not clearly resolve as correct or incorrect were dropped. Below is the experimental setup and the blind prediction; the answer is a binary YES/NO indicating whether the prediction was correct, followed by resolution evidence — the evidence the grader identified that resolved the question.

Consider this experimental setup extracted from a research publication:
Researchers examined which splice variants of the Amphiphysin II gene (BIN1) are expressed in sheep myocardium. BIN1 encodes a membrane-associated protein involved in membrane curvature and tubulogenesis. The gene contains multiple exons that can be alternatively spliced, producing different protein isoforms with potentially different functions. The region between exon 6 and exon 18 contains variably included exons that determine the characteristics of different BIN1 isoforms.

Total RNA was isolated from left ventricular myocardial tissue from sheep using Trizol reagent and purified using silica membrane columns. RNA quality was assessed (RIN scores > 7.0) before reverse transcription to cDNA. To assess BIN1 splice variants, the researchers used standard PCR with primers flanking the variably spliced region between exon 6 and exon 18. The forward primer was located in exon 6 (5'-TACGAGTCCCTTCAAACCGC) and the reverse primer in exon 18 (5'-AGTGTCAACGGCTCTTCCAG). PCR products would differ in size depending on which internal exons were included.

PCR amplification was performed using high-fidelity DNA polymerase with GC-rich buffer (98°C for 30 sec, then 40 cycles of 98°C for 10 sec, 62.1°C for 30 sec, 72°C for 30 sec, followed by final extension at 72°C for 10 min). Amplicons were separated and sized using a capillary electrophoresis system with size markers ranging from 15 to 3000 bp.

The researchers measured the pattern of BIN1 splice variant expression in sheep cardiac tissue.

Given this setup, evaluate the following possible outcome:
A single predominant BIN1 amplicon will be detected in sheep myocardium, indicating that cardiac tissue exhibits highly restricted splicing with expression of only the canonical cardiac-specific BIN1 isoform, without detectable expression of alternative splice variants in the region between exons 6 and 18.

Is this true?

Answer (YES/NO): NO